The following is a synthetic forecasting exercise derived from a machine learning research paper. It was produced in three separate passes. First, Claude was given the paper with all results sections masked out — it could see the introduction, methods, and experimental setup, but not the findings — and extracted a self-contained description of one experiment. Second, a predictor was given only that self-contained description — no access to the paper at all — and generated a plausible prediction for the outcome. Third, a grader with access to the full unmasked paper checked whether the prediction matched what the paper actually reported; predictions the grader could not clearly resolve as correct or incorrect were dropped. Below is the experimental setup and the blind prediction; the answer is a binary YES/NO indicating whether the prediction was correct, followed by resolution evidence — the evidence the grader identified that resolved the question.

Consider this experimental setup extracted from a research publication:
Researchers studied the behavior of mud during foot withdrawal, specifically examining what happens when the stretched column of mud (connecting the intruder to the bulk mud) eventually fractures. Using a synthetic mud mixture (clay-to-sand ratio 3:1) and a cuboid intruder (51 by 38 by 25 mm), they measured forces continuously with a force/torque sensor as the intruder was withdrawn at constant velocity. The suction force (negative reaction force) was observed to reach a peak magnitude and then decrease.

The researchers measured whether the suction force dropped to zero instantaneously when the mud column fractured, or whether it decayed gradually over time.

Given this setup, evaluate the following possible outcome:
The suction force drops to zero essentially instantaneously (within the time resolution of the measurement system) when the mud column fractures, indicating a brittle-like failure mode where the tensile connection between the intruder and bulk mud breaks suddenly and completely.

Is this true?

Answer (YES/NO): NO